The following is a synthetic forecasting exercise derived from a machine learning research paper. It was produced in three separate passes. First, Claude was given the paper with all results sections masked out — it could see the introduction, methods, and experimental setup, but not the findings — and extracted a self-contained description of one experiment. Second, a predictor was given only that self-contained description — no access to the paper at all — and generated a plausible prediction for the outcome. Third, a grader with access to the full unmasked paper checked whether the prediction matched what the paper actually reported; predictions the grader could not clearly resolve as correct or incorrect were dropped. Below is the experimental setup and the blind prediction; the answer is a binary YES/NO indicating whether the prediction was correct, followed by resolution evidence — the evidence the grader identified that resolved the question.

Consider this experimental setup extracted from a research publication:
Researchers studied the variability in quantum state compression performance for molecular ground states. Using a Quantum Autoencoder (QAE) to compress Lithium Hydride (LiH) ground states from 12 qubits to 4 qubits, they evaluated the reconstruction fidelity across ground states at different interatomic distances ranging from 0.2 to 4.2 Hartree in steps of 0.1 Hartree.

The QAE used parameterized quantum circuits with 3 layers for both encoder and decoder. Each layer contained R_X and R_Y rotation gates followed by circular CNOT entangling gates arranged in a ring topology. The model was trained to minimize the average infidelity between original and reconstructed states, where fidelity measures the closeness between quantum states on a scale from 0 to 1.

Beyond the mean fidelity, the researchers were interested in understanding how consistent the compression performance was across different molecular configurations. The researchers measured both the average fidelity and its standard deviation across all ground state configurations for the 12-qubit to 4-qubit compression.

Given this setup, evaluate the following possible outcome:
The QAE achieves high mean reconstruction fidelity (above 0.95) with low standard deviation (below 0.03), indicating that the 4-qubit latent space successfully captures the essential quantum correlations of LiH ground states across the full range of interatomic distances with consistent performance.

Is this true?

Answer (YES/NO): NO